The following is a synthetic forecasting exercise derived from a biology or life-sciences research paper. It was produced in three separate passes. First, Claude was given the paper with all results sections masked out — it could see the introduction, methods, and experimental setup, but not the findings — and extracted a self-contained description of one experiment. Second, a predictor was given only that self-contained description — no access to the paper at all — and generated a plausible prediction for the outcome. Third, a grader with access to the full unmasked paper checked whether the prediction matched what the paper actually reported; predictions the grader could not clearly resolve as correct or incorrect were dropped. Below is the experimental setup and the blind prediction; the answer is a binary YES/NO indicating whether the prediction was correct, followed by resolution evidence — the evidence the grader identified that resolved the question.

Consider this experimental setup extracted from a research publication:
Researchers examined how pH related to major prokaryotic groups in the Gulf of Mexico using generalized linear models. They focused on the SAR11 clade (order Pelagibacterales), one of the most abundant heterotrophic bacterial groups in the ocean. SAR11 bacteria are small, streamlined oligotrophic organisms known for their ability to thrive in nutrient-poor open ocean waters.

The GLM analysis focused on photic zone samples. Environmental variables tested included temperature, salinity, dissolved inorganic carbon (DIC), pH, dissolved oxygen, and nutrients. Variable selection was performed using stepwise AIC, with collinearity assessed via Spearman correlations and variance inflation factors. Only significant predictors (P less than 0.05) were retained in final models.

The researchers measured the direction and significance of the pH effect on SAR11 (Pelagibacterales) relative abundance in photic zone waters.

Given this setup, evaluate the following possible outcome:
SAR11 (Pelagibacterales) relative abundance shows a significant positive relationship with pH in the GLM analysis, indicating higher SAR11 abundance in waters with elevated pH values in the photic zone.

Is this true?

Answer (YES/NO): NO